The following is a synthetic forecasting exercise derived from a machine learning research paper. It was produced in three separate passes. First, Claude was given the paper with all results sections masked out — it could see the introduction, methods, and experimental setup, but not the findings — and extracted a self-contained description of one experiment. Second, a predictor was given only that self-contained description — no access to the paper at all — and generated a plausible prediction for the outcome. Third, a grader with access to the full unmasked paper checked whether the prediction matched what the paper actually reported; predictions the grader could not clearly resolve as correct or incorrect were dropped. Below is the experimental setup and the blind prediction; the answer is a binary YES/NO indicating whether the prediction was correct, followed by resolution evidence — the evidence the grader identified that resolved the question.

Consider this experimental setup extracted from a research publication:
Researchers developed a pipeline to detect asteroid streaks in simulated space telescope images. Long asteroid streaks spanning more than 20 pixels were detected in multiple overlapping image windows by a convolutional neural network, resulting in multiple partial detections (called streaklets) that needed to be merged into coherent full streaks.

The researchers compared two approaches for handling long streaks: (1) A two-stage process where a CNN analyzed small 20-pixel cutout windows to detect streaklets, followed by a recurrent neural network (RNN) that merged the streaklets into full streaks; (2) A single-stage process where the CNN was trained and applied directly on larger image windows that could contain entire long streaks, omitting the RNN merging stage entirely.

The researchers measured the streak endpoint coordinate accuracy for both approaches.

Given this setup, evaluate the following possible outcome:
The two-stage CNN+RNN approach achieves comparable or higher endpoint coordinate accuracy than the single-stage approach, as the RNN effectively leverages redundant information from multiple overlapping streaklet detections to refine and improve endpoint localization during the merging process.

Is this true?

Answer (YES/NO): YES